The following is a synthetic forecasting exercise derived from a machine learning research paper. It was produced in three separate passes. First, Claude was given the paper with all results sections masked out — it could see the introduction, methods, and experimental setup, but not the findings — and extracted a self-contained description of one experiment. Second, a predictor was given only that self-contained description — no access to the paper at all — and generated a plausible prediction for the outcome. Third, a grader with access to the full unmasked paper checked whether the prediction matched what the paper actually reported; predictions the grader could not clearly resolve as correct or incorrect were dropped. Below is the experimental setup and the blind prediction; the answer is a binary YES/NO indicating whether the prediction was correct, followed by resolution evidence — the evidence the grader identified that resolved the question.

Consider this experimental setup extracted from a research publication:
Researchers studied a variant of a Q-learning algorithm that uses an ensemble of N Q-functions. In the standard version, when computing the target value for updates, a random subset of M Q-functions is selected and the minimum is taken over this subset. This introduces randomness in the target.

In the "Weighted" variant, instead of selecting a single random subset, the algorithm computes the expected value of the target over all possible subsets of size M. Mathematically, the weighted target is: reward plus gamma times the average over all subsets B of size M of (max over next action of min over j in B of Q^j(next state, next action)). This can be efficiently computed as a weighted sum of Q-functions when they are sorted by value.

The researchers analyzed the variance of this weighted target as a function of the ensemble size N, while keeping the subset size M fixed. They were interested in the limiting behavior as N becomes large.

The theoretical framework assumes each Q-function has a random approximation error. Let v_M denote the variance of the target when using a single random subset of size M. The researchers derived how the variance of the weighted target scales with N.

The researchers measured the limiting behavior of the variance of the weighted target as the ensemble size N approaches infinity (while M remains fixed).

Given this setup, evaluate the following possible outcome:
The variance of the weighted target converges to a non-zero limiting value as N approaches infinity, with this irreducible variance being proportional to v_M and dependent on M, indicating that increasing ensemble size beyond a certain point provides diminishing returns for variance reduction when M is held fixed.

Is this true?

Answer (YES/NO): NO